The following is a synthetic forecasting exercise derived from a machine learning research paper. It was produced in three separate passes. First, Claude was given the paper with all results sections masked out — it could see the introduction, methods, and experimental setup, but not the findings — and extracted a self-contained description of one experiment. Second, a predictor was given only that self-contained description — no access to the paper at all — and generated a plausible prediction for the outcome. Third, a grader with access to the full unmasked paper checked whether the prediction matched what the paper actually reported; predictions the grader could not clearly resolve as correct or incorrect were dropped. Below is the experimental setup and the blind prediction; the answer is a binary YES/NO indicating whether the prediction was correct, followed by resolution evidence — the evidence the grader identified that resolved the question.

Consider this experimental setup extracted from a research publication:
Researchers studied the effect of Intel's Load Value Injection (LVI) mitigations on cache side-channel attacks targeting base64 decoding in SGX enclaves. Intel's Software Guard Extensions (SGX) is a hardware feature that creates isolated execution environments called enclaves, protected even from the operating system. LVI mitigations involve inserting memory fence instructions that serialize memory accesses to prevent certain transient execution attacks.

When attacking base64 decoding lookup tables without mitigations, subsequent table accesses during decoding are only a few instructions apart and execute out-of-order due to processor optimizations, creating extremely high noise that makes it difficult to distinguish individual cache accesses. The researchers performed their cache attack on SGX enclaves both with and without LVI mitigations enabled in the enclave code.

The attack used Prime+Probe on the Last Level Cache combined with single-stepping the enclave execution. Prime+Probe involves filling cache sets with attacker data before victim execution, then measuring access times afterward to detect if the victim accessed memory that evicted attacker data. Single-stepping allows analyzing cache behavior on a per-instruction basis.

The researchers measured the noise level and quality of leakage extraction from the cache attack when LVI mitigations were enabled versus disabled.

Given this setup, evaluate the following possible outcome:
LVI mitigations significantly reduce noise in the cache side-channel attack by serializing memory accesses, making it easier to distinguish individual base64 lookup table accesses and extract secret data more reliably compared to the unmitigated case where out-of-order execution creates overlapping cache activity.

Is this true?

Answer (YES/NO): YES